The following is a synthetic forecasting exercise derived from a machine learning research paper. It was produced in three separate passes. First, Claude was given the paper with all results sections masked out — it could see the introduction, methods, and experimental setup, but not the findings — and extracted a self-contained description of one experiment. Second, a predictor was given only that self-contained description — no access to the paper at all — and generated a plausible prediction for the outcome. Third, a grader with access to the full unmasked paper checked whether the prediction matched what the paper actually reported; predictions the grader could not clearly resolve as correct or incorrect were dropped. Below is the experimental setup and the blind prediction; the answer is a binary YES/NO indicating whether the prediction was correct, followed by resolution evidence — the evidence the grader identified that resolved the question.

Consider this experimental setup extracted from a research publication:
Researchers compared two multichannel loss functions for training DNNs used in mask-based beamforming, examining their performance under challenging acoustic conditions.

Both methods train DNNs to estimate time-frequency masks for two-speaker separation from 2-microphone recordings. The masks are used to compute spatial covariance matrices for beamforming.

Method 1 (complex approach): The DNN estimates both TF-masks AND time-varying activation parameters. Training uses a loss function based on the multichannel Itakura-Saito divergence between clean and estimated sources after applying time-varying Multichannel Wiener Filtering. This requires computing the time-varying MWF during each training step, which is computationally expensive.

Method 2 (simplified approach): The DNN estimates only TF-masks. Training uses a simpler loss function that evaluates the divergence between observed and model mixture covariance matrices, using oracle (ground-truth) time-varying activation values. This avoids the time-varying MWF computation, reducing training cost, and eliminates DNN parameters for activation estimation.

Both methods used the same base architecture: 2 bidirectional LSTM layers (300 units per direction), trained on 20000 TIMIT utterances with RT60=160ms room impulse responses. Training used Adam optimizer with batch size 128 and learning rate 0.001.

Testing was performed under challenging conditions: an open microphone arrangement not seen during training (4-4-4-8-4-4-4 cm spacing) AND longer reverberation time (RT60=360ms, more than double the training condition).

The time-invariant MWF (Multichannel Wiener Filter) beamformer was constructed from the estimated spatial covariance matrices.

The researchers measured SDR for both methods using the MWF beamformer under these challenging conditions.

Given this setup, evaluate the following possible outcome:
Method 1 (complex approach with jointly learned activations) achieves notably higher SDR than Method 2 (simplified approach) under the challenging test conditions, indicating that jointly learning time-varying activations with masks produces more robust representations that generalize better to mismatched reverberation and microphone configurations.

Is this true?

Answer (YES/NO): NO